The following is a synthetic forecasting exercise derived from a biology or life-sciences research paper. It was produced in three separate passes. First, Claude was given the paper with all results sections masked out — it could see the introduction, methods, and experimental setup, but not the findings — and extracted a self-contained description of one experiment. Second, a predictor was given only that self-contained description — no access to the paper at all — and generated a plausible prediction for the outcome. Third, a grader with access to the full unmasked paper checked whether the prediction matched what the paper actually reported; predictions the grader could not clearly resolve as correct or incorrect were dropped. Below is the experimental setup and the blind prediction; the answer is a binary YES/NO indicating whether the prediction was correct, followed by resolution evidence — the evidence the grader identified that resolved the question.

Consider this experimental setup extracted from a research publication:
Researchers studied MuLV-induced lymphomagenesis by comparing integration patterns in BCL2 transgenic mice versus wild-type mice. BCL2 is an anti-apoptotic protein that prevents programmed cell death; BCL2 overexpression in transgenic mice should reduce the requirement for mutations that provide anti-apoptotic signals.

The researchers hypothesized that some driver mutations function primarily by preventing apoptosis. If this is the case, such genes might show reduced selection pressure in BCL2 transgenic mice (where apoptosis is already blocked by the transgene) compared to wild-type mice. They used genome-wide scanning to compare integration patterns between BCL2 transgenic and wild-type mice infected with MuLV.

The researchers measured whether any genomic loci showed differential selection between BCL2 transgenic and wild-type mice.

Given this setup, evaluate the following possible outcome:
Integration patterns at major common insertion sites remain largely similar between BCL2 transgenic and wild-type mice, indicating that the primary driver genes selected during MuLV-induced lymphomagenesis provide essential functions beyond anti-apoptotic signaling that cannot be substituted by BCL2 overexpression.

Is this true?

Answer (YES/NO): NO